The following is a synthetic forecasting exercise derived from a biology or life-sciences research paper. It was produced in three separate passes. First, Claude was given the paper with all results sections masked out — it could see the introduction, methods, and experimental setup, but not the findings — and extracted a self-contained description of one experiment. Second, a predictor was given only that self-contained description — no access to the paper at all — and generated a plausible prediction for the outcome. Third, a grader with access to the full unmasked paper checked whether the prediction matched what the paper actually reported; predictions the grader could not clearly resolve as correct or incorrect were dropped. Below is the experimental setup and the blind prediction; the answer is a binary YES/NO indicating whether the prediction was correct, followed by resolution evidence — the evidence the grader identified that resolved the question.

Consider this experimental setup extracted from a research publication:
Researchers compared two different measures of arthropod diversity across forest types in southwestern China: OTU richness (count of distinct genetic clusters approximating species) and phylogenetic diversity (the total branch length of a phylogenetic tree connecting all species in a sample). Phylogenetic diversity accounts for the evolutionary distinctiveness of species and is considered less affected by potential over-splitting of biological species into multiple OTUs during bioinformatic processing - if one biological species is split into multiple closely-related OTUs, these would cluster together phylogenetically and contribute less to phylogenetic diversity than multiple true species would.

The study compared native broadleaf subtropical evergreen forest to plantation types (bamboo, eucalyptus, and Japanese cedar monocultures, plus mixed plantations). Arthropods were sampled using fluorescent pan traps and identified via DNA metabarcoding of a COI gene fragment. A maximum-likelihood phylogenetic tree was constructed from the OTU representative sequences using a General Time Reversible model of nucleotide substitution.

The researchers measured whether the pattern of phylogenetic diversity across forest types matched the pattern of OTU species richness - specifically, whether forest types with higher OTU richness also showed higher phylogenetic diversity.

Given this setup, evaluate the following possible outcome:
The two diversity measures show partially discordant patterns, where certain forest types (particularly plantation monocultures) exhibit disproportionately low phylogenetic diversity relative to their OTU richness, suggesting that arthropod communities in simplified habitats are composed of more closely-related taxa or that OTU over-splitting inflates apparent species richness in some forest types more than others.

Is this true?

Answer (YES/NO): NO